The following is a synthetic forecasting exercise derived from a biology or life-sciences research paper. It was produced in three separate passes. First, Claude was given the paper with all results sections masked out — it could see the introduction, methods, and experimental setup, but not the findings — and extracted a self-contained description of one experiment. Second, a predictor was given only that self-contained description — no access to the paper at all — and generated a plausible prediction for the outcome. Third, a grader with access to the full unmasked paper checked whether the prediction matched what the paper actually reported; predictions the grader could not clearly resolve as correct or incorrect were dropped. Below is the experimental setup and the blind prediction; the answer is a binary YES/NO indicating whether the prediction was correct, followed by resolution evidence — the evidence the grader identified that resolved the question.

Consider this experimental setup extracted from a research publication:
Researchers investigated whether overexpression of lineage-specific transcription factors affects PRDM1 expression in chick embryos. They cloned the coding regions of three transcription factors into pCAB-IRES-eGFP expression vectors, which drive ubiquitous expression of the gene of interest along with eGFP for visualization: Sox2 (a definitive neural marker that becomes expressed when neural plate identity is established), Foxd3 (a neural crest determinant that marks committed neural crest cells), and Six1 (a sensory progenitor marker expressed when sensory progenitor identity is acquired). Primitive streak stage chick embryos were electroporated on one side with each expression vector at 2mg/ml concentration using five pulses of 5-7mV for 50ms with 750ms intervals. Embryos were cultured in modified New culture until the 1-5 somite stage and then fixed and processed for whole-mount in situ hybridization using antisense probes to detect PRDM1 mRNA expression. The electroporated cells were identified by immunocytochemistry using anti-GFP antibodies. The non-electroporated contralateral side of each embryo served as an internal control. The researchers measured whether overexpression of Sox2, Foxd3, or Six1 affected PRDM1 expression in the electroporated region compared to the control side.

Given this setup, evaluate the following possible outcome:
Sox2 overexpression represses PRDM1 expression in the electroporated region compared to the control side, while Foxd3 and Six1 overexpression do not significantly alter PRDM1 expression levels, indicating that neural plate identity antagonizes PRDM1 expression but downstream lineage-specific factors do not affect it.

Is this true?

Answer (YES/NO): NO